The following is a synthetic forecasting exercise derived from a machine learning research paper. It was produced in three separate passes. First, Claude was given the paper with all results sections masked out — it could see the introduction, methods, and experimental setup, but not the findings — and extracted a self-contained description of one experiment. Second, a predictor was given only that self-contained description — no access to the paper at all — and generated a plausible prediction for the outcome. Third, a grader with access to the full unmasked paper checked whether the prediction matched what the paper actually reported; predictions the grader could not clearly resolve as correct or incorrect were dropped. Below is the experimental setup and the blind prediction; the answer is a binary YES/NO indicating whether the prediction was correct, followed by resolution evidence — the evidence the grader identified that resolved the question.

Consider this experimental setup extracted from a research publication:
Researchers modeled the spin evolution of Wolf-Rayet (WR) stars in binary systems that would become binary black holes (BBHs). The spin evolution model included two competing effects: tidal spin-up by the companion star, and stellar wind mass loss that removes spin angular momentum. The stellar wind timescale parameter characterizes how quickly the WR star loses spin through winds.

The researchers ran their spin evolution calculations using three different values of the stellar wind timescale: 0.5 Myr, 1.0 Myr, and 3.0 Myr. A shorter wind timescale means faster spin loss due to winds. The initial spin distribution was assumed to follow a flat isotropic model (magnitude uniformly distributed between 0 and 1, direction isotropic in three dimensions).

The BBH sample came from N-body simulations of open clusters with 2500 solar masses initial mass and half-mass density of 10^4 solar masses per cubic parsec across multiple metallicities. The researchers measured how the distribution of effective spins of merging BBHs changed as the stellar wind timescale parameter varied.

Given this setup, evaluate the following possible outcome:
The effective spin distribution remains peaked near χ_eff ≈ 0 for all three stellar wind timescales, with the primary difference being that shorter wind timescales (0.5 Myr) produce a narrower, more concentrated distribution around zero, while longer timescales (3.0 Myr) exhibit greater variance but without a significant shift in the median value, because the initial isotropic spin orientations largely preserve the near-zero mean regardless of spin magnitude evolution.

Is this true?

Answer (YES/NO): YES